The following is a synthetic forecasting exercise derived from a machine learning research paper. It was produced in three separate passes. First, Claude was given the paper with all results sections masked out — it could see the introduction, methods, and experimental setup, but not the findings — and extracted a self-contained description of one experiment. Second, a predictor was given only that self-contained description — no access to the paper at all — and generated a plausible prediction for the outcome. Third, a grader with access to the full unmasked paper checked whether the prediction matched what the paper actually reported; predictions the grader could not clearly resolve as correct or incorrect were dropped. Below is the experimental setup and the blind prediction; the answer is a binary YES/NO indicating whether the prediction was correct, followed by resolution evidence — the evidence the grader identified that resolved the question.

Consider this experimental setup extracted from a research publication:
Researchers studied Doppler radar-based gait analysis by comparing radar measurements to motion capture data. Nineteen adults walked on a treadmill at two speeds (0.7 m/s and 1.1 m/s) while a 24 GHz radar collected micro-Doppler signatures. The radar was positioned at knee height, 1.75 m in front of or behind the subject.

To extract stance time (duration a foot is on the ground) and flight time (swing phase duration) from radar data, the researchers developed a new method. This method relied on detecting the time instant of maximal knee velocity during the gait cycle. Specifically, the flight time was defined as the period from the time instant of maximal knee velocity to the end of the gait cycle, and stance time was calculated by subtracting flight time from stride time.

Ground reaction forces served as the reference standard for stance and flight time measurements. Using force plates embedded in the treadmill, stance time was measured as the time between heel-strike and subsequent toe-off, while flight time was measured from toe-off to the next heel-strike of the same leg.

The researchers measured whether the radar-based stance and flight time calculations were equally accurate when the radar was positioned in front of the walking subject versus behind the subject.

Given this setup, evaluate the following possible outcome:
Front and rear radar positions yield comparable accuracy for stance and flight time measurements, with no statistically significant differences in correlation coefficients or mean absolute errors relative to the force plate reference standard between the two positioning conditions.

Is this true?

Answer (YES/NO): NO